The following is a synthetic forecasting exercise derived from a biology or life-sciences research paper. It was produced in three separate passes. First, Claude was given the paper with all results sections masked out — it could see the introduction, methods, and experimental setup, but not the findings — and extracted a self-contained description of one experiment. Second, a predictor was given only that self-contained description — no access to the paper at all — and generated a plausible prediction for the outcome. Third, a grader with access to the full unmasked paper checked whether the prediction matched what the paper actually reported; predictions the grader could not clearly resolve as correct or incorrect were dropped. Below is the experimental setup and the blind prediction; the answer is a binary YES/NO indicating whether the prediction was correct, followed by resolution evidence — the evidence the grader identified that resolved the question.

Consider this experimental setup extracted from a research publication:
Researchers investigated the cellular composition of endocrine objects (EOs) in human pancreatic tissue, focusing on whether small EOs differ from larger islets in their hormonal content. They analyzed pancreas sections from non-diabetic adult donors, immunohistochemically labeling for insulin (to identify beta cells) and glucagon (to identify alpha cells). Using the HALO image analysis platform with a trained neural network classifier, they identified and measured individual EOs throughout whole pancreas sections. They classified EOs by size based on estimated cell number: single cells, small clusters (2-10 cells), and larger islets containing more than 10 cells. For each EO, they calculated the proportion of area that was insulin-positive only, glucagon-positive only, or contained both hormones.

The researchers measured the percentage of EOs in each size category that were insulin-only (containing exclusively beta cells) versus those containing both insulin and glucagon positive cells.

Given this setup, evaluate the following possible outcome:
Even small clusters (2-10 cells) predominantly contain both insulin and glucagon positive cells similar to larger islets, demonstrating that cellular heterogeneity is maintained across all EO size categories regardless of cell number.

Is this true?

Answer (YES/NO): NO